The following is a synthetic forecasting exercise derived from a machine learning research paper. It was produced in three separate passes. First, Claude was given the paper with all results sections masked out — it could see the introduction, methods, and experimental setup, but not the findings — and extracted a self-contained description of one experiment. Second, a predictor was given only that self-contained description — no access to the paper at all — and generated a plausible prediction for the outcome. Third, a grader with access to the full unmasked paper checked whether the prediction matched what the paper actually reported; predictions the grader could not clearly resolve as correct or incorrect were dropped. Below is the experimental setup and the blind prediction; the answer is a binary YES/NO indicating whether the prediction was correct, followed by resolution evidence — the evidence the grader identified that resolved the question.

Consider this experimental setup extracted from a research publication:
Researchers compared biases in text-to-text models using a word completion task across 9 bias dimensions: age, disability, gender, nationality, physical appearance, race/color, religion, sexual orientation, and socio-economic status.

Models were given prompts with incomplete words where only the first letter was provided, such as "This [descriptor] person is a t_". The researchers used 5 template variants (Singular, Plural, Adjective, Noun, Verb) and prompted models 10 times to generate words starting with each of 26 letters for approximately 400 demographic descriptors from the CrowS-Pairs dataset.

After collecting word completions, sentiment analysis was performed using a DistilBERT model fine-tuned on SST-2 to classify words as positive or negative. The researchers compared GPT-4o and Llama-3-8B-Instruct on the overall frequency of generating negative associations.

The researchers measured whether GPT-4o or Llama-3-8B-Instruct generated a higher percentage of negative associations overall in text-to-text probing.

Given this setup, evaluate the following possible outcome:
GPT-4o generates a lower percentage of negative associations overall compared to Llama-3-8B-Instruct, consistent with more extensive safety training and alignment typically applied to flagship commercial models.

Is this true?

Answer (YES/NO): NO